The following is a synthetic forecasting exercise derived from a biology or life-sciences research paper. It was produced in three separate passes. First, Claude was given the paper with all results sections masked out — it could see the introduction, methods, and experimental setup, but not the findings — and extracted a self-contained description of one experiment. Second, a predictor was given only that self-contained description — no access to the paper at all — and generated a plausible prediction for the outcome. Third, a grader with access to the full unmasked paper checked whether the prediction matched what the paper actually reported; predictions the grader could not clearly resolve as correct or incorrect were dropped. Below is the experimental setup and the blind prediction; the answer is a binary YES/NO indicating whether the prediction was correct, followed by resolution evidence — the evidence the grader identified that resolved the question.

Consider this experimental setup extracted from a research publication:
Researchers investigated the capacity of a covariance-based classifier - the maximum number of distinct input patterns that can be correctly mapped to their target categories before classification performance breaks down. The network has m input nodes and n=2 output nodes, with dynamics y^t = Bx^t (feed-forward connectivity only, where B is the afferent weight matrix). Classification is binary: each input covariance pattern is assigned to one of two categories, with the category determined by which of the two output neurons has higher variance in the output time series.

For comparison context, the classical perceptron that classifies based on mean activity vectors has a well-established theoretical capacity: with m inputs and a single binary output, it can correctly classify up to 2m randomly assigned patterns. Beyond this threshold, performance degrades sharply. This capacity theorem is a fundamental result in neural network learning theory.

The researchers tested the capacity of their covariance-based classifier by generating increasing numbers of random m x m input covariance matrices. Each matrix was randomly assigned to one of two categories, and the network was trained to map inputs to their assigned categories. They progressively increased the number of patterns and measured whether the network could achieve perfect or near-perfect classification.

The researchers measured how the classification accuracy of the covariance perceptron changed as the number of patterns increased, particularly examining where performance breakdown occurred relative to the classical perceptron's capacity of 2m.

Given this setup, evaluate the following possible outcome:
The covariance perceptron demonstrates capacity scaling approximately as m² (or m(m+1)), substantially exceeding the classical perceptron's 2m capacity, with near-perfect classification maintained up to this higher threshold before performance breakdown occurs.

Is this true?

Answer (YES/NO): NO